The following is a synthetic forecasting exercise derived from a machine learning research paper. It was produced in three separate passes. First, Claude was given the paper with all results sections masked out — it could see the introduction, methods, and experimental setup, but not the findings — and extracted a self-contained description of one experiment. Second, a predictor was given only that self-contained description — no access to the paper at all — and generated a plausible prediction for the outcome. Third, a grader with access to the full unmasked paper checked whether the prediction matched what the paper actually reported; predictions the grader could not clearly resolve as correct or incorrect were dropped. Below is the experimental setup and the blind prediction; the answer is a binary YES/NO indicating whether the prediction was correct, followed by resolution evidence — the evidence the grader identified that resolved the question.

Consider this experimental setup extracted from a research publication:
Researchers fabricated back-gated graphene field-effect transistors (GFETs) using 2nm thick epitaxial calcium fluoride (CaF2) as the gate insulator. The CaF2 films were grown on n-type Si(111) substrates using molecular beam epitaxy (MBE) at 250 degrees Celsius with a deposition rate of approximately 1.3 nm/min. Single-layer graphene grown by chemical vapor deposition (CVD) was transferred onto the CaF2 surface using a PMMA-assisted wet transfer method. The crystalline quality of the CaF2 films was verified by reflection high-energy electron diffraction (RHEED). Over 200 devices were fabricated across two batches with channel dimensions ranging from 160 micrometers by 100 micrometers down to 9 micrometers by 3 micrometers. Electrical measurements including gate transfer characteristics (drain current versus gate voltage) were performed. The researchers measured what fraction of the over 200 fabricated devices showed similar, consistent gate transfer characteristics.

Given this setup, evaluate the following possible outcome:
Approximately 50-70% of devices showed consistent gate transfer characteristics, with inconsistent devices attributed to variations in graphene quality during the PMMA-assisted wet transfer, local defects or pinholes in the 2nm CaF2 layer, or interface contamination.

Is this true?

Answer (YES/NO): NO